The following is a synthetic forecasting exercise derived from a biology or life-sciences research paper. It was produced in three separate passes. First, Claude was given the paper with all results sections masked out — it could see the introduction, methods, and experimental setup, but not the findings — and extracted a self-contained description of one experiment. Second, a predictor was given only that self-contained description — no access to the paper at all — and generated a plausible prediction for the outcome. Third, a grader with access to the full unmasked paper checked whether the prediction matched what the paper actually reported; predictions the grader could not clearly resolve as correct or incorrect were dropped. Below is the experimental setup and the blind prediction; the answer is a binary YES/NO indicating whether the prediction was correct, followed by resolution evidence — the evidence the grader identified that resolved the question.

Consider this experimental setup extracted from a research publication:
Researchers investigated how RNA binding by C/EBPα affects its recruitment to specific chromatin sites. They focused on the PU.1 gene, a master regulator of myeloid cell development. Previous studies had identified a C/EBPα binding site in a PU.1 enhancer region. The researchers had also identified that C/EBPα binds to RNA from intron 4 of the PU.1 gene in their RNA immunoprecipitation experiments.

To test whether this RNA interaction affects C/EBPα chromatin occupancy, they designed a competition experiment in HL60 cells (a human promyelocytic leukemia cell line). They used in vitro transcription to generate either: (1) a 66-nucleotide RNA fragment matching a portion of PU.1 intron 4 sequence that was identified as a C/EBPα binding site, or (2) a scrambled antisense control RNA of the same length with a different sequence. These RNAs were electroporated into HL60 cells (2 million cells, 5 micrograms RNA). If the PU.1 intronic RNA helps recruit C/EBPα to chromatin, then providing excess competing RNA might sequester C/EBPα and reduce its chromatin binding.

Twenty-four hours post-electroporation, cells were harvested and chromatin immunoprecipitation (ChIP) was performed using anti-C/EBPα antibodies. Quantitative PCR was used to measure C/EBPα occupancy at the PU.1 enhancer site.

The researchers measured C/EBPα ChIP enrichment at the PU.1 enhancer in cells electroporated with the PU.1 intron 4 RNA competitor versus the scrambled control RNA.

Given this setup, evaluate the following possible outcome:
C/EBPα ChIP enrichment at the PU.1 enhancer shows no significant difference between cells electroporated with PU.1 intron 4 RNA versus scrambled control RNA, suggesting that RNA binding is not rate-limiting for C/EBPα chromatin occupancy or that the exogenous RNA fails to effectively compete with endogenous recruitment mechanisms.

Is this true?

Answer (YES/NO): NO